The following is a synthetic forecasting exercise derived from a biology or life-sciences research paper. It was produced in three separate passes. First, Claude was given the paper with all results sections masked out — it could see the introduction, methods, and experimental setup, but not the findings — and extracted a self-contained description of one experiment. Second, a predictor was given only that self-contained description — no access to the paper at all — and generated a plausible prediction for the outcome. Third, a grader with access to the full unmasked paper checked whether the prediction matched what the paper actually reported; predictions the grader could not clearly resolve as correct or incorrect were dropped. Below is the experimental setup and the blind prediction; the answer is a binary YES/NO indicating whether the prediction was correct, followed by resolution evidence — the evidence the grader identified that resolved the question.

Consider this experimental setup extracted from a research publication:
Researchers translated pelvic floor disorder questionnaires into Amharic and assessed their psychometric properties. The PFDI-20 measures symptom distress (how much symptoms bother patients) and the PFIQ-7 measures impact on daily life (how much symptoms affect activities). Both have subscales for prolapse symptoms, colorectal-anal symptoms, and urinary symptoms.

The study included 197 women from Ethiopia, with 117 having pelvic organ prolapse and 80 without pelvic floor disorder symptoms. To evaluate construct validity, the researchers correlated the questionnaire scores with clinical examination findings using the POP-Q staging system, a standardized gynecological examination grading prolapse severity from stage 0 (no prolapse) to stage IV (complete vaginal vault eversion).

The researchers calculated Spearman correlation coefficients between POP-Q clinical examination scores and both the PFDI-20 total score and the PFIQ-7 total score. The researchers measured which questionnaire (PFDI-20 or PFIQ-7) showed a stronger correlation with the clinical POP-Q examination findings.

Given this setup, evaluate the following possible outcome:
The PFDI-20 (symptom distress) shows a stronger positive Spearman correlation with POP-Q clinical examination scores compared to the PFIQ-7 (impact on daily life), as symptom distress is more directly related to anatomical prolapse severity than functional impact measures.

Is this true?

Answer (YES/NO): NO